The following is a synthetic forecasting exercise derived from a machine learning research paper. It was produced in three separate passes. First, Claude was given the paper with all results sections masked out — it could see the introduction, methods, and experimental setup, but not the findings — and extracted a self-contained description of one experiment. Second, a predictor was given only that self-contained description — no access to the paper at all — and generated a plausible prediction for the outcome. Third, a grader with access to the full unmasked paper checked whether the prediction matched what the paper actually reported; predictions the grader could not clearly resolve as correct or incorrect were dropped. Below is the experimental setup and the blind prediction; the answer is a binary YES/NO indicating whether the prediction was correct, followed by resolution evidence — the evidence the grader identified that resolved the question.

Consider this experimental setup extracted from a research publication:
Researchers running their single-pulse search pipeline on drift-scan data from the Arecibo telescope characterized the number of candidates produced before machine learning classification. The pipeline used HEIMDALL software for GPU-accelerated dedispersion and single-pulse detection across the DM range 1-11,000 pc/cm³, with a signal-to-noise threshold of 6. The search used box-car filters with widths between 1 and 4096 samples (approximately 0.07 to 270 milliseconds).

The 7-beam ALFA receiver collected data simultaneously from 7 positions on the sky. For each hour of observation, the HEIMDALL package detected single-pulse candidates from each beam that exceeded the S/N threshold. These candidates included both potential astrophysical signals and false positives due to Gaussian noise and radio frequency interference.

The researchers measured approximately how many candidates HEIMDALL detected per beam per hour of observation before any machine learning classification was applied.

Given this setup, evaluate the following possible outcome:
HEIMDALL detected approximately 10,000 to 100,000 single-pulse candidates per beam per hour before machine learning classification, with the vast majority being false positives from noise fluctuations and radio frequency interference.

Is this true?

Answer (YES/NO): NO